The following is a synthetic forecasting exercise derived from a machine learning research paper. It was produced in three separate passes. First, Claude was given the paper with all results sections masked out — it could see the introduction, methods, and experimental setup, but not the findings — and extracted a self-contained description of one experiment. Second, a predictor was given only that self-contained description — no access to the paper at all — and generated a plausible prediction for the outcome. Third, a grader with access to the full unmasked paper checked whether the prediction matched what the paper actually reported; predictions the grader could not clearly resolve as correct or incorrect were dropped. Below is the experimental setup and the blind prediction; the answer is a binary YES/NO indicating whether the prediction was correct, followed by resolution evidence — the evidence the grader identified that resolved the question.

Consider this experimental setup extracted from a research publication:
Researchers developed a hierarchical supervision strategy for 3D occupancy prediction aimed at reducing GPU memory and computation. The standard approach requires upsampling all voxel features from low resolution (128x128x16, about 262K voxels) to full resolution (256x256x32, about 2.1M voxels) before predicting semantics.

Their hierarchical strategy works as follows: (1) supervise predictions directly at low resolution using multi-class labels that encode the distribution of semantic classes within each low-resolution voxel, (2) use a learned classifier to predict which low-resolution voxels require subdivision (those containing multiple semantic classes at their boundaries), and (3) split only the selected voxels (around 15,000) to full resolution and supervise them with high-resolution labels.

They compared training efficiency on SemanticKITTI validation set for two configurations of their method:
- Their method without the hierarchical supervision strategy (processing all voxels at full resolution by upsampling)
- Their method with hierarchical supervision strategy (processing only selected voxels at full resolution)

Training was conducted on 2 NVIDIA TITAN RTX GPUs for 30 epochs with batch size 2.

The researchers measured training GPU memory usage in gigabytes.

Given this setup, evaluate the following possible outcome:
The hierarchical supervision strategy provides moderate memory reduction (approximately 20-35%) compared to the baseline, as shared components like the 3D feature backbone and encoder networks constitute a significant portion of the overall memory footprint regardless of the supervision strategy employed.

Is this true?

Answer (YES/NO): NO